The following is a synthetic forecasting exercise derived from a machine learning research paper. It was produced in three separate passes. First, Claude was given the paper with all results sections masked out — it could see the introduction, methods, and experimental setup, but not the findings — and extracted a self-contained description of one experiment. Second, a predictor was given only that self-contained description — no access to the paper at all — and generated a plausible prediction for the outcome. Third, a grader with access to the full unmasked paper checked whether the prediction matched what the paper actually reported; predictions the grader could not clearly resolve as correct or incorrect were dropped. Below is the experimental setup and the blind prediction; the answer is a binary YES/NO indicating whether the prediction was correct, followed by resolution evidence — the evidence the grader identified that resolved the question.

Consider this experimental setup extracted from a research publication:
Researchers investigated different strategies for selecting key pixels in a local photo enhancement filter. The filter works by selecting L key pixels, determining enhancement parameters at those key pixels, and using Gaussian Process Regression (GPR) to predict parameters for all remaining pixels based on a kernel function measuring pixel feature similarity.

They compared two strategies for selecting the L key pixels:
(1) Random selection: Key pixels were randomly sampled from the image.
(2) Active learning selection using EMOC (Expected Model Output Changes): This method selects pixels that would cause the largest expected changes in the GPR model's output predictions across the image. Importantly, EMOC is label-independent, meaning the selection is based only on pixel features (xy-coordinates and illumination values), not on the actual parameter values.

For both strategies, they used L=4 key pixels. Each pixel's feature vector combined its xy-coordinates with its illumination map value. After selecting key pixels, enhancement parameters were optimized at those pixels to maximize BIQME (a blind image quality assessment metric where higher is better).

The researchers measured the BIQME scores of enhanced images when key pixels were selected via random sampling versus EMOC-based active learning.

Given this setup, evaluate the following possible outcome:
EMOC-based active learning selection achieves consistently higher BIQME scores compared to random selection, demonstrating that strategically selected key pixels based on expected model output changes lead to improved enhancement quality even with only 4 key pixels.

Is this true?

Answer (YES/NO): YES